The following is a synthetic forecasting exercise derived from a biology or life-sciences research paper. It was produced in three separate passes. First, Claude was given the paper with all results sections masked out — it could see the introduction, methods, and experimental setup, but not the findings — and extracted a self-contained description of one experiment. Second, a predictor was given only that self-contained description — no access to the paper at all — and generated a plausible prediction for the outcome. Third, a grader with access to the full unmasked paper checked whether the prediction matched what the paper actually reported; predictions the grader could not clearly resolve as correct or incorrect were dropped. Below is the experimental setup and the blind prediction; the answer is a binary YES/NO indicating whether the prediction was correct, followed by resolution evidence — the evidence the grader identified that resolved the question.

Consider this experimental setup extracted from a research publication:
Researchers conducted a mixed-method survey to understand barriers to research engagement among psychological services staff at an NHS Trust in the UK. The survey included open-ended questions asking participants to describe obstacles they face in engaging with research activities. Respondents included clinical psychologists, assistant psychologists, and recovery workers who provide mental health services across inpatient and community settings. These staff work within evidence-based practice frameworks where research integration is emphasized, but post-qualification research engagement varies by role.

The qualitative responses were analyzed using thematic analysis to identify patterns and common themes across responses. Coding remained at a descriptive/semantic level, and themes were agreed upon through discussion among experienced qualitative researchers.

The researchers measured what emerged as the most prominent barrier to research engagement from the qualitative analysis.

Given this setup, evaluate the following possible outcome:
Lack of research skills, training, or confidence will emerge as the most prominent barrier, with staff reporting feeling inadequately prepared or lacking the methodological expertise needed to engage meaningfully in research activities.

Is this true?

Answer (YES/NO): NO